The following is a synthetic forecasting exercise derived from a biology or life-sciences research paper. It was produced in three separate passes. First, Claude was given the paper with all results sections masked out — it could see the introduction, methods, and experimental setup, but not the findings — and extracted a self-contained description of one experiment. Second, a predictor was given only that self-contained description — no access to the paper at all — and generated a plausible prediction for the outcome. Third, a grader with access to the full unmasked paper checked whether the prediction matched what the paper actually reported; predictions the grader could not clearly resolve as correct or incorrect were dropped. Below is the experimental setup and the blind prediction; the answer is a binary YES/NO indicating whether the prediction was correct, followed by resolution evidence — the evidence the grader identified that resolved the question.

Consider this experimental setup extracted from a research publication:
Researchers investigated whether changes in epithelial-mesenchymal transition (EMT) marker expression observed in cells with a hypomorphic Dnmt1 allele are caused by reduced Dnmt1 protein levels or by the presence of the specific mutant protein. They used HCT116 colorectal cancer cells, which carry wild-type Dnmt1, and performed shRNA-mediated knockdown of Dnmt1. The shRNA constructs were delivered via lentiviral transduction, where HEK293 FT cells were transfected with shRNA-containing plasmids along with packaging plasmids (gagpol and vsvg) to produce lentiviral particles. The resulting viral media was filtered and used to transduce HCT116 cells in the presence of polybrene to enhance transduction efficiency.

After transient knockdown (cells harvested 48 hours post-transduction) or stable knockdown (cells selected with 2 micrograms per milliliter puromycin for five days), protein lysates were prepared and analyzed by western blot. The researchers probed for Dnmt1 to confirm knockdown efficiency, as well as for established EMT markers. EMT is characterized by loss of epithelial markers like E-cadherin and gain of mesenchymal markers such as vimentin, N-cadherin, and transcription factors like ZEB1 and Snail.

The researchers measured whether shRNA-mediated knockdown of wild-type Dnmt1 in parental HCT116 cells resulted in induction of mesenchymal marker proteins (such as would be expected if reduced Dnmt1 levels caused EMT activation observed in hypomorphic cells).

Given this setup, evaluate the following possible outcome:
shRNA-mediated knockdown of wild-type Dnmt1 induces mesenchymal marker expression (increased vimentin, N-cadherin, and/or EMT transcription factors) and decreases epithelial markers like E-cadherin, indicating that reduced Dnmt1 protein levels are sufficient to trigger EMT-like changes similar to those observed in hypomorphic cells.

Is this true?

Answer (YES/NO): NO